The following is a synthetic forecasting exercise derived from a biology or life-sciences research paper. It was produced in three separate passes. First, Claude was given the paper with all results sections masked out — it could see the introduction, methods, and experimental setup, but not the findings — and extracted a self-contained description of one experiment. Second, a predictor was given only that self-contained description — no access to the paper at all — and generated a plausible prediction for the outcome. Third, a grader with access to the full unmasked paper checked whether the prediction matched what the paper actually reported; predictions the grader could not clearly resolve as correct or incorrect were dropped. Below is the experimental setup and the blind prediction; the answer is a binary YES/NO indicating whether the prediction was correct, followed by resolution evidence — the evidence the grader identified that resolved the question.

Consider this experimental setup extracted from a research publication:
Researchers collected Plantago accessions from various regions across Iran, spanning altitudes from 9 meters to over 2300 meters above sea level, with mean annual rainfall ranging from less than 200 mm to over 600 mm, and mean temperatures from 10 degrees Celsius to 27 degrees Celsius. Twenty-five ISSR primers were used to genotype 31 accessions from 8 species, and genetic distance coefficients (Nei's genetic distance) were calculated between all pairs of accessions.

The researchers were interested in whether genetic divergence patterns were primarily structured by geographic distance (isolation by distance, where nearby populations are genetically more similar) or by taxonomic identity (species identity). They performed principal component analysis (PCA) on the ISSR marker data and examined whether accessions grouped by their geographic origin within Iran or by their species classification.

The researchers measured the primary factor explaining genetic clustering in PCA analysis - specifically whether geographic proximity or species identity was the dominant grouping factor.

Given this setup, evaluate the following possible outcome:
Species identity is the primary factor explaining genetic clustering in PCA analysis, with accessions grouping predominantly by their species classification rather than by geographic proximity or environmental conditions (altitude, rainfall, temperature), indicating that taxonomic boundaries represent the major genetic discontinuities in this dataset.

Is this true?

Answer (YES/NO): YES